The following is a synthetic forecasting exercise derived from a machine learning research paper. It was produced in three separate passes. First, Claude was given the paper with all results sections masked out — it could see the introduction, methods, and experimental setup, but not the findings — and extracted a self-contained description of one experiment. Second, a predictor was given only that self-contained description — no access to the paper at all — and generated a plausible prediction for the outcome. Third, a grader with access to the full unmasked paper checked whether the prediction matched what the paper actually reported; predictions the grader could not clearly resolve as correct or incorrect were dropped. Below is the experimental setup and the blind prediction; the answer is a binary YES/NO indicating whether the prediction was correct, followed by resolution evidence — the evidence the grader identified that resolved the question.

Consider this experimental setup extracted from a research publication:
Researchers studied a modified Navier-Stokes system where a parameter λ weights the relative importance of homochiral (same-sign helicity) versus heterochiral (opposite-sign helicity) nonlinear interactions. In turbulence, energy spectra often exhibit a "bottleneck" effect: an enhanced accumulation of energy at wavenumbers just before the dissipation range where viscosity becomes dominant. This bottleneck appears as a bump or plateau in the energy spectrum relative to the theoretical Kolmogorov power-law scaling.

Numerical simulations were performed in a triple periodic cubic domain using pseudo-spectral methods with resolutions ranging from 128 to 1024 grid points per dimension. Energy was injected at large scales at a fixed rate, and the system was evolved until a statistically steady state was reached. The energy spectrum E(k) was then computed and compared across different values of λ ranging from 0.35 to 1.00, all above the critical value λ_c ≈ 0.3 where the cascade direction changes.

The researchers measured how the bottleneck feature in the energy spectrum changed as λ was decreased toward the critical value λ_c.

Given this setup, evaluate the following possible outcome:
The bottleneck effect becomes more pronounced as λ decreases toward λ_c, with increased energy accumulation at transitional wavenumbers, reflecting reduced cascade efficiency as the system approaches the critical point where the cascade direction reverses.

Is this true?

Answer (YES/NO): YES